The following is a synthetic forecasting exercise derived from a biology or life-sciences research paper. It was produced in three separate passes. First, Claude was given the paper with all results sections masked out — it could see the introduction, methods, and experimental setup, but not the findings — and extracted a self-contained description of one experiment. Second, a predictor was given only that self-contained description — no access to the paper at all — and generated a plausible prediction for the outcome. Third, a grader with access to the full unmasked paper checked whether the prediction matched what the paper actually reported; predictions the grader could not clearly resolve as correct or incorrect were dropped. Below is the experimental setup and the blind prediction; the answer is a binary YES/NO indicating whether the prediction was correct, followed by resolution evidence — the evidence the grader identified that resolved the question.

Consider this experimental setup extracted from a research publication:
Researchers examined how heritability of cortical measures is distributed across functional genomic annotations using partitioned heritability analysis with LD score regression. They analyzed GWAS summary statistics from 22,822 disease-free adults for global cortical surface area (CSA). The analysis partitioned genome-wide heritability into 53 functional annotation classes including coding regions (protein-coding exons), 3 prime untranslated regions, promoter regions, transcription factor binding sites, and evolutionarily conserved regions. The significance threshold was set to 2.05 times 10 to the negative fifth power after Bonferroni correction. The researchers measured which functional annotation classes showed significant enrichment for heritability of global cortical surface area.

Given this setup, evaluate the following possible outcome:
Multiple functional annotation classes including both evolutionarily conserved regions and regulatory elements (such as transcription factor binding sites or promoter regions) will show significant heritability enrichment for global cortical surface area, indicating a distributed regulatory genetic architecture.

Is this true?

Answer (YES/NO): NO